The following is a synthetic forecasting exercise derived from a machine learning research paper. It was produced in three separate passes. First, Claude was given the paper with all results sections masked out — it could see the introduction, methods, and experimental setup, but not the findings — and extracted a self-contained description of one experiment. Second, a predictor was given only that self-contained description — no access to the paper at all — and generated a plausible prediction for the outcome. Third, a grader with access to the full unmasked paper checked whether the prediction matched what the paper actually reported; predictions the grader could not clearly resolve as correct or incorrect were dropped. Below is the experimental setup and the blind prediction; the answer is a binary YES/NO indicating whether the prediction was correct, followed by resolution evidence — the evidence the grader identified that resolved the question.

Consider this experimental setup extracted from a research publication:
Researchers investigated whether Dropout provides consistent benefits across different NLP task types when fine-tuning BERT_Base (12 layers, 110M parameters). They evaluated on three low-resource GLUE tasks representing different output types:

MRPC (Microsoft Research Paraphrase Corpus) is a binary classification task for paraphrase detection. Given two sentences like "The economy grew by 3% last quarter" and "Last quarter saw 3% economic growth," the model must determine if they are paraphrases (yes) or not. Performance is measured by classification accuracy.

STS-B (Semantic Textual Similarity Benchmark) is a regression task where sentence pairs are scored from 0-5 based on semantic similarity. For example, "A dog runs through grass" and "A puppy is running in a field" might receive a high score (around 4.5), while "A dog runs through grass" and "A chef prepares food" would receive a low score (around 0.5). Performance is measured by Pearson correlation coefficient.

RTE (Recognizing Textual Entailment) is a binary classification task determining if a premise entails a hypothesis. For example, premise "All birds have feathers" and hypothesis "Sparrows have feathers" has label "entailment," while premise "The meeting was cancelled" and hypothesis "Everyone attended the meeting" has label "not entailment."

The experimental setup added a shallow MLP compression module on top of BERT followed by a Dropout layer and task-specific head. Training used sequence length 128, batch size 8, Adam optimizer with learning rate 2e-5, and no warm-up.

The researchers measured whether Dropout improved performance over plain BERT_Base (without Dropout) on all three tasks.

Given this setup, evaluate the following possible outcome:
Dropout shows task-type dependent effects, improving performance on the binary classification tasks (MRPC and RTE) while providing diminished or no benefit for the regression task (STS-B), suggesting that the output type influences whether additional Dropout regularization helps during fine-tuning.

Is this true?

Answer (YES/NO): YES